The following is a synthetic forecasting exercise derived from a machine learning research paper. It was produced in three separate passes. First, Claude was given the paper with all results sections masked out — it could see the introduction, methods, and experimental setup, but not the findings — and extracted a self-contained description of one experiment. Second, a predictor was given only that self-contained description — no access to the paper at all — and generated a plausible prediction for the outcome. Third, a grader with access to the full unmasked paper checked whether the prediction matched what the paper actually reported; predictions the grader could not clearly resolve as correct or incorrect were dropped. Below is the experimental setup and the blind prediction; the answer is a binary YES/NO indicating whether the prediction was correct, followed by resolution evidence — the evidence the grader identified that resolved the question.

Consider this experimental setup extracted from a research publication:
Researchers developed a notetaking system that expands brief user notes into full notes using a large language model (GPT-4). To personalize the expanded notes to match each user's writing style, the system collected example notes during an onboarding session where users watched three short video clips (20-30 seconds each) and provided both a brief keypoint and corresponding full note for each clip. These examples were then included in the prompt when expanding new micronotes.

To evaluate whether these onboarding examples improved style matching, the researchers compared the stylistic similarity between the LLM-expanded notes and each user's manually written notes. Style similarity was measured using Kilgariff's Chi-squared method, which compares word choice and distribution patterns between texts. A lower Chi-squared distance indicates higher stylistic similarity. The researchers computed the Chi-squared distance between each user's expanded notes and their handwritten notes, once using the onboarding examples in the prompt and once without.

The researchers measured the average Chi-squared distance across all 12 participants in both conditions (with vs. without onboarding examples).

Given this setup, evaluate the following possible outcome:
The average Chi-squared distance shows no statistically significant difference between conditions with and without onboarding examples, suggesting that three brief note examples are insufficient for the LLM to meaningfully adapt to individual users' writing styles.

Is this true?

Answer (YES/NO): NO